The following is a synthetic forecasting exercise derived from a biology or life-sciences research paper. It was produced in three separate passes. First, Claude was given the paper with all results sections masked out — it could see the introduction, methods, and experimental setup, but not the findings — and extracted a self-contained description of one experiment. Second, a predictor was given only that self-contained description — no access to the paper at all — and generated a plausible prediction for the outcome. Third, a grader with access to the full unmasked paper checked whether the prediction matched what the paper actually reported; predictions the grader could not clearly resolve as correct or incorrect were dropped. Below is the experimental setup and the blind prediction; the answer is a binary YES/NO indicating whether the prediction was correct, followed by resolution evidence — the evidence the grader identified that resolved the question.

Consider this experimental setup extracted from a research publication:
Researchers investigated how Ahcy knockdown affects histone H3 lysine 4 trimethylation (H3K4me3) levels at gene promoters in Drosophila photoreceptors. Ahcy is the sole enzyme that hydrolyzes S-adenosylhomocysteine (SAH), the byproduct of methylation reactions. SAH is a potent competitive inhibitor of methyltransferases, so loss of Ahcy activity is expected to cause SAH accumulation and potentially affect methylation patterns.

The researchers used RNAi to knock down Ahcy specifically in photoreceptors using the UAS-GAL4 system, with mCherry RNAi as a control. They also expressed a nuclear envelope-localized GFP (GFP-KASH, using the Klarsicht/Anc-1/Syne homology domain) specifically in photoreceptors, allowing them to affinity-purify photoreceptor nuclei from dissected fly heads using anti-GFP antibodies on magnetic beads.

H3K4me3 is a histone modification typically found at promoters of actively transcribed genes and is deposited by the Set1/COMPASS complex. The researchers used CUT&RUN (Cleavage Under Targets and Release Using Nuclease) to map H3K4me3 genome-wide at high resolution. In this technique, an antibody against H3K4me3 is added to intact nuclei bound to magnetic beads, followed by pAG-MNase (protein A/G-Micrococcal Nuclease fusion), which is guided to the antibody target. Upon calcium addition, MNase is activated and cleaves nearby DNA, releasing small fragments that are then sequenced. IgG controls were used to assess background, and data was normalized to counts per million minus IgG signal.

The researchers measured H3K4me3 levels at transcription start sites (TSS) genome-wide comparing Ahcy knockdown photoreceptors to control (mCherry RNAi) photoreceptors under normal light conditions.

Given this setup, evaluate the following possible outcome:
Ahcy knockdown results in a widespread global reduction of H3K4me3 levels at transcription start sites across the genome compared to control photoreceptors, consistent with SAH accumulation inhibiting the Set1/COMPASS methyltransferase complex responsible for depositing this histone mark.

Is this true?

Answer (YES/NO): NO